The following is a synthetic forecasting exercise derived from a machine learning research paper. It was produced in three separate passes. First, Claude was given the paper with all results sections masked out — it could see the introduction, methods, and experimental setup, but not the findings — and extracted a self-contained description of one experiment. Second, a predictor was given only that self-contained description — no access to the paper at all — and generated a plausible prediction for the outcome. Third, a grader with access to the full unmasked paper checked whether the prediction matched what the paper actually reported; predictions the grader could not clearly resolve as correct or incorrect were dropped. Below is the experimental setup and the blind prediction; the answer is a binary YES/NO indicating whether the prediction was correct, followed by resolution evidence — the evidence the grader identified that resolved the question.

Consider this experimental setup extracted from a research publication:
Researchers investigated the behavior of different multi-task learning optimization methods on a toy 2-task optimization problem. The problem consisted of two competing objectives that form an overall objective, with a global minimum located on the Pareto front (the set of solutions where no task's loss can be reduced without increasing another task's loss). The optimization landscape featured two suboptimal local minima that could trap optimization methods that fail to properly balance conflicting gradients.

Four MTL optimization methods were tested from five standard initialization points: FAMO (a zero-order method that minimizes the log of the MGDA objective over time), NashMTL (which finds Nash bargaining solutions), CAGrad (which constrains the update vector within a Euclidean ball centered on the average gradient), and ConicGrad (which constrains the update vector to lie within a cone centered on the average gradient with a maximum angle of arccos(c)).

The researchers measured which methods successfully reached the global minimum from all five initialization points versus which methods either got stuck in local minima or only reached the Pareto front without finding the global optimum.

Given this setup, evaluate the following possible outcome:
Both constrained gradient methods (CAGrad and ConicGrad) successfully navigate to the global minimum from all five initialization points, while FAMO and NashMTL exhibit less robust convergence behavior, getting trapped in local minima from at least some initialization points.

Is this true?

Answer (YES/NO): NO